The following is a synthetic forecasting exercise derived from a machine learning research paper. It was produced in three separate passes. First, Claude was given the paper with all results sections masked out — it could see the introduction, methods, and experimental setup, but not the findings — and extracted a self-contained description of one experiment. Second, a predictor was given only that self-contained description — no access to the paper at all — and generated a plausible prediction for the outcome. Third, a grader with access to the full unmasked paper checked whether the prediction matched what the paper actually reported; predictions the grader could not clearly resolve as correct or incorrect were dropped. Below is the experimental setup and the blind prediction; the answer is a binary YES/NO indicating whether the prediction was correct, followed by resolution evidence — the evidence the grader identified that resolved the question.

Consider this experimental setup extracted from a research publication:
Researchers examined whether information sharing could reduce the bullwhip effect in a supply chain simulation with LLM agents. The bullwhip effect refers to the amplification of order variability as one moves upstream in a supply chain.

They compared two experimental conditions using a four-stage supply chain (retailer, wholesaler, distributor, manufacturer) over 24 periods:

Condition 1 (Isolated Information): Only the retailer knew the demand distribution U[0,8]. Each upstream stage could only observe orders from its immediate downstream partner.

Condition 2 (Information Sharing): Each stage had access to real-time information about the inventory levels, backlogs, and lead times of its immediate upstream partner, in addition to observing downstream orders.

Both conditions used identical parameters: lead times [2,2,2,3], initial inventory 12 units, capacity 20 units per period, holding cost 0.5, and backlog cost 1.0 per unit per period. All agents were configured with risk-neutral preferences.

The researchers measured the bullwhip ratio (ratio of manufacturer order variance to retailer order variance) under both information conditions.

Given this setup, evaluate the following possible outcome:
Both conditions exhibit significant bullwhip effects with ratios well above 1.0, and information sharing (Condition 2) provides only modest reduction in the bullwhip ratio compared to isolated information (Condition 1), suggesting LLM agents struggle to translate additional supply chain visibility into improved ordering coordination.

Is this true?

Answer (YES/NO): NO